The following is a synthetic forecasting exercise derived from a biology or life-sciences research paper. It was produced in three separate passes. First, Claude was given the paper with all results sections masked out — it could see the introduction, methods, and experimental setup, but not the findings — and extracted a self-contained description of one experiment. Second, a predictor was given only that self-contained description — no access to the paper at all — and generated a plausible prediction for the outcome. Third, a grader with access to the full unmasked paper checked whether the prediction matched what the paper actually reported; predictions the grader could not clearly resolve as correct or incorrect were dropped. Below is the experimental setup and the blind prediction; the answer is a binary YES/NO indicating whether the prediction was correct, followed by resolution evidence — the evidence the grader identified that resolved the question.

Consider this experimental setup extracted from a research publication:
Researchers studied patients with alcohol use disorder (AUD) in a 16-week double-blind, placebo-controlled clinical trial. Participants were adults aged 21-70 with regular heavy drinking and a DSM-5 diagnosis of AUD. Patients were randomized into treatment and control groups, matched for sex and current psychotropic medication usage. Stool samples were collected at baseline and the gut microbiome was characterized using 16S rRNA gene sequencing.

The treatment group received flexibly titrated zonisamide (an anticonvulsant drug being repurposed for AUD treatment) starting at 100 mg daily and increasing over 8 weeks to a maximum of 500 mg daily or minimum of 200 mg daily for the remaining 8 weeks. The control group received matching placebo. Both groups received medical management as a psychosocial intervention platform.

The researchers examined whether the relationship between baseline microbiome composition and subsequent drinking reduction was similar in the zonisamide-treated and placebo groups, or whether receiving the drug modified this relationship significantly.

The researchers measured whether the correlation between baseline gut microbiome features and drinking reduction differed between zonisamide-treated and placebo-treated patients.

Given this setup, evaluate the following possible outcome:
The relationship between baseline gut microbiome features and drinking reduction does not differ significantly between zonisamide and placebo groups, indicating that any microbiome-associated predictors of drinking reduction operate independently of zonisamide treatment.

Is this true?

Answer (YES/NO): YES